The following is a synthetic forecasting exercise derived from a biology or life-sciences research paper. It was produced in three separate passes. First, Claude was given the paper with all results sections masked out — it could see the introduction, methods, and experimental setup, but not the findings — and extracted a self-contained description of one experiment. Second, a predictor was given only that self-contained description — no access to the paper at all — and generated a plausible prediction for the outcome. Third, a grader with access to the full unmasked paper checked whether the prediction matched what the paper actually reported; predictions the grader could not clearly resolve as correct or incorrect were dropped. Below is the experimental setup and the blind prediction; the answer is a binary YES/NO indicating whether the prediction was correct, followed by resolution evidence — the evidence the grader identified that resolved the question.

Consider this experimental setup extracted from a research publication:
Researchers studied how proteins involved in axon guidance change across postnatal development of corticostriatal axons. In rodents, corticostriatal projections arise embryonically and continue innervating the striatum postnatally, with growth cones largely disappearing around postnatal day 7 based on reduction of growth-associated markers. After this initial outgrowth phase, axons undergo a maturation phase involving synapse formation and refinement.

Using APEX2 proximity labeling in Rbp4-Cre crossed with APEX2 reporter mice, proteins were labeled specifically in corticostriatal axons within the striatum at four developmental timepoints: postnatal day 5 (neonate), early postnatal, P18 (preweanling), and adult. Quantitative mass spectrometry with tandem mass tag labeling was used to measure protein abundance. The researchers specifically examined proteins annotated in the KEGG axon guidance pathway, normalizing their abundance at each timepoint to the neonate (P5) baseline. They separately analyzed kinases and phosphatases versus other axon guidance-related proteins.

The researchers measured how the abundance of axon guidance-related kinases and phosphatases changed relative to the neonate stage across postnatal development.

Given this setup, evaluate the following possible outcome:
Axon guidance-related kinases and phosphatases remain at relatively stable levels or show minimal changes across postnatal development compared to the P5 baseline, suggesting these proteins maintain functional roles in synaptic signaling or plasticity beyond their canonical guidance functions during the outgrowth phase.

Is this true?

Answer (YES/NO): NO